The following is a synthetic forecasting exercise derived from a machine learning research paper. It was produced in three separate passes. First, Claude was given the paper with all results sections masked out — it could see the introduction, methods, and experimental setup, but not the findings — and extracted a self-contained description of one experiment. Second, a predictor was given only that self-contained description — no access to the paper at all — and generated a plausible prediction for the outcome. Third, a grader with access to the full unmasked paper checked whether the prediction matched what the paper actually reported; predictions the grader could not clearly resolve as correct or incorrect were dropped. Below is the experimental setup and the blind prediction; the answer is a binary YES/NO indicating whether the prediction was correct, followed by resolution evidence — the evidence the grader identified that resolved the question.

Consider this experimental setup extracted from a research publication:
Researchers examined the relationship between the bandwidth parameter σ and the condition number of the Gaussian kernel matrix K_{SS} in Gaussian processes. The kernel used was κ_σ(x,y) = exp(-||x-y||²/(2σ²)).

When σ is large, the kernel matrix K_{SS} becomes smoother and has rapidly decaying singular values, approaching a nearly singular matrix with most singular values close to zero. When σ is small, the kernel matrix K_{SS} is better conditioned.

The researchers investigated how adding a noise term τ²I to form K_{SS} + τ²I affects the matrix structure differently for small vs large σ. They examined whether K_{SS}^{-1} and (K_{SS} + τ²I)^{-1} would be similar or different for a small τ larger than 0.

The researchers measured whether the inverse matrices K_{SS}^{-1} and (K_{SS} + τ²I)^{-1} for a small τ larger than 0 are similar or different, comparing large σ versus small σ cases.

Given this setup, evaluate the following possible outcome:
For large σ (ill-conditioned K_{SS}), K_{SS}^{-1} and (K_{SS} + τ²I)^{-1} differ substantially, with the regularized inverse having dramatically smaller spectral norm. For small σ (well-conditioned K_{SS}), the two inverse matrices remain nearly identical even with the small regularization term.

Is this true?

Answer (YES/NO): YES